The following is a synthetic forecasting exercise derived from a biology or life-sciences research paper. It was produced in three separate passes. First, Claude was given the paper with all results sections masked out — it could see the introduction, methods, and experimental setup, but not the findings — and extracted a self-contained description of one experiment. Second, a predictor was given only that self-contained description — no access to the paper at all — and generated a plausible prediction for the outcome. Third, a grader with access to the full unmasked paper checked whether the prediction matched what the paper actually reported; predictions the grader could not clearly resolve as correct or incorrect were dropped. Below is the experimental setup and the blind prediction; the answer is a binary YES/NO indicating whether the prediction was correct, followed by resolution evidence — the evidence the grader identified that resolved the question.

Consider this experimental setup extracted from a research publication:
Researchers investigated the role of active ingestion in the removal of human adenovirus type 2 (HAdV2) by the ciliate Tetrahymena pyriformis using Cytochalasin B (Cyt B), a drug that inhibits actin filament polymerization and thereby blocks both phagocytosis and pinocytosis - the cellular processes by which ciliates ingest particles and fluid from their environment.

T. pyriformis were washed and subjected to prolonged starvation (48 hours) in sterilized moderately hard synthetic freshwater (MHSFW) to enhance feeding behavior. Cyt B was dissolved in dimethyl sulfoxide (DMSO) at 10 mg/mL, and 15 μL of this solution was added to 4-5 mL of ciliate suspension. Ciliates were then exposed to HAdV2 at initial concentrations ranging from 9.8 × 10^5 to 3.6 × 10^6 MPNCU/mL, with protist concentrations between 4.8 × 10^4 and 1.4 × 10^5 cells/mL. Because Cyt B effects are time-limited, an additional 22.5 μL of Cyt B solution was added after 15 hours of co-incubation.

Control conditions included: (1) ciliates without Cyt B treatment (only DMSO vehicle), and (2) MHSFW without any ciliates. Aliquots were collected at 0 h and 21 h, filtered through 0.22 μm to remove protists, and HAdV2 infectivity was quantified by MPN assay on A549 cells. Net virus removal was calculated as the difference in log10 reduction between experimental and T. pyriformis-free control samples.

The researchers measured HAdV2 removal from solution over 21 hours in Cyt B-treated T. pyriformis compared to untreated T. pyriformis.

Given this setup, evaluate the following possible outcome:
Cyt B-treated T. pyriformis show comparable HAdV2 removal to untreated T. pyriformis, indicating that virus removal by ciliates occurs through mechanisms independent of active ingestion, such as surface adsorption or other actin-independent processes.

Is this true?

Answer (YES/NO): NO